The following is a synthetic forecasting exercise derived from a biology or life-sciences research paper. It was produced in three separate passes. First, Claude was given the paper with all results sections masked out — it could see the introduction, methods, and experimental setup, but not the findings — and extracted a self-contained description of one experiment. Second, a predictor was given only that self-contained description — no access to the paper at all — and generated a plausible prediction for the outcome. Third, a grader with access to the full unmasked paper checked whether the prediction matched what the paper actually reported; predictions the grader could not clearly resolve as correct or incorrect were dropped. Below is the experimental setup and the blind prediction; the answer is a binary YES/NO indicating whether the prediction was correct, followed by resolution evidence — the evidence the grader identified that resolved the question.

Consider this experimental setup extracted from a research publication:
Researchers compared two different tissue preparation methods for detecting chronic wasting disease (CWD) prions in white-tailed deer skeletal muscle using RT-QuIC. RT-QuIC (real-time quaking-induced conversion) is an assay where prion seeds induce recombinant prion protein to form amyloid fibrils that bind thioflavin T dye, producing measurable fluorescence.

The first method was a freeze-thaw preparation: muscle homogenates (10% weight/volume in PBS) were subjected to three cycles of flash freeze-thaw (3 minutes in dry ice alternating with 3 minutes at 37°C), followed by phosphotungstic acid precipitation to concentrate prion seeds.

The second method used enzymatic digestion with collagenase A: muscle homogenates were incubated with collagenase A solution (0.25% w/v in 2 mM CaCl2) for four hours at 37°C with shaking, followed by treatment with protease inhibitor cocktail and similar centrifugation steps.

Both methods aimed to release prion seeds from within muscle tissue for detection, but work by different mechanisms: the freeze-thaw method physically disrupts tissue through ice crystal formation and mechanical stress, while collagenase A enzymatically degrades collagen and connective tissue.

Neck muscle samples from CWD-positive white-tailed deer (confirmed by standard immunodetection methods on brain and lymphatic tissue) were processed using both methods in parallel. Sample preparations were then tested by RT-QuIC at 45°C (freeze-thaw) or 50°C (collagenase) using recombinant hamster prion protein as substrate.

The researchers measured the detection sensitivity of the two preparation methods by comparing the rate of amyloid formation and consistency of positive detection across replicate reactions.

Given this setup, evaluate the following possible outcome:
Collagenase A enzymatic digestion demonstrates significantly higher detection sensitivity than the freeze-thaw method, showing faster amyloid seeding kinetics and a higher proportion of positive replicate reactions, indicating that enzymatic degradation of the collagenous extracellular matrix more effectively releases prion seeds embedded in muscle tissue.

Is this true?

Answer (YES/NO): NO